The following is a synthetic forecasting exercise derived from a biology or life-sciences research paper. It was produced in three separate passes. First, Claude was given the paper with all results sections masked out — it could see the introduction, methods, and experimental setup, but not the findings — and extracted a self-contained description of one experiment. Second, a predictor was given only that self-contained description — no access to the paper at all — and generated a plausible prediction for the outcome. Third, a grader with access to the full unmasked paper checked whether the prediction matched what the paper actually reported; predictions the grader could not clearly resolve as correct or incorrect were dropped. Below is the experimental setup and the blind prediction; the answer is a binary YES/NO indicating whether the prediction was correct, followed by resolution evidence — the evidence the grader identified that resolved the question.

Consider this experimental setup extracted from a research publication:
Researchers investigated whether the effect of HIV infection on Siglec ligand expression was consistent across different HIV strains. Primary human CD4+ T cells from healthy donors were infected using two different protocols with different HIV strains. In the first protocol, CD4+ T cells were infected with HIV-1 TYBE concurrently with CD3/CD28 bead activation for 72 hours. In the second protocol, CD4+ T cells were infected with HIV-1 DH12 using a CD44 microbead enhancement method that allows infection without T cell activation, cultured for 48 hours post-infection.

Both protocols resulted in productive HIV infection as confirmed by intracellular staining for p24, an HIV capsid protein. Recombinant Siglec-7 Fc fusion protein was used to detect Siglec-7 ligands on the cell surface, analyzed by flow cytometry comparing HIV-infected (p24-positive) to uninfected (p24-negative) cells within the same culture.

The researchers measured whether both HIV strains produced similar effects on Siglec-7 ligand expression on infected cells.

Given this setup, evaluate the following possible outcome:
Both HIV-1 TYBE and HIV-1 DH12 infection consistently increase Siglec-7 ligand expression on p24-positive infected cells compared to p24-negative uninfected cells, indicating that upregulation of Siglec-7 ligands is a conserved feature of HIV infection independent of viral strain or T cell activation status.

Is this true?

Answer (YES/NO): YES